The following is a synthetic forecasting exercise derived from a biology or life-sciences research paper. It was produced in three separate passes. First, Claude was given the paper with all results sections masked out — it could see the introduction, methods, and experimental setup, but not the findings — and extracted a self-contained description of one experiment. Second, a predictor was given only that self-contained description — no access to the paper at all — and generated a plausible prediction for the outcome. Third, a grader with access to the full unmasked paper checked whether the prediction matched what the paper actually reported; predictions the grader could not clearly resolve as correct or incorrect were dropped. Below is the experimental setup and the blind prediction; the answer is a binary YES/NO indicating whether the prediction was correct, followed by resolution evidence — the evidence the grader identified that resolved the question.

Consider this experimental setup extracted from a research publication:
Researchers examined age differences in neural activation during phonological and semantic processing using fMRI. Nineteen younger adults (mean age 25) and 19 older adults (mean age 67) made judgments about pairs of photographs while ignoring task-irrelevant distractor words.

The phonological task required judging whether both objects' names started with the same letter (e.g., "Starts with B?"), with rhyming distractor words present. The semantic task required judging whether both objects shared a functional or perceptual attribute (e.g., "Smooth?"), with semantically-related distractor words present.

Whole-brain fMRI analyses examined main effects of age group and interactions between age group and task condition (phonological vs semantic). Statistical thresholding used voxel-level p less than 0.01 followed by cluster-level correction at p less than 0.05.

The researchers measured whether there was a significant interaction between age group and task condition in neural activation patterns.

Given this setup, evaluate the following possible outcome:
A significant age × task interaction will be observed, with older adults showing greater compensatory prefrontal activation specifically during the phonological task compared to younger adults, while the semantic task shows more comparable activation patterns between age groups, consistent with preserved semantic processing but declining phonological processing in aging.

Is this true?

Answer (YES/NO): NO